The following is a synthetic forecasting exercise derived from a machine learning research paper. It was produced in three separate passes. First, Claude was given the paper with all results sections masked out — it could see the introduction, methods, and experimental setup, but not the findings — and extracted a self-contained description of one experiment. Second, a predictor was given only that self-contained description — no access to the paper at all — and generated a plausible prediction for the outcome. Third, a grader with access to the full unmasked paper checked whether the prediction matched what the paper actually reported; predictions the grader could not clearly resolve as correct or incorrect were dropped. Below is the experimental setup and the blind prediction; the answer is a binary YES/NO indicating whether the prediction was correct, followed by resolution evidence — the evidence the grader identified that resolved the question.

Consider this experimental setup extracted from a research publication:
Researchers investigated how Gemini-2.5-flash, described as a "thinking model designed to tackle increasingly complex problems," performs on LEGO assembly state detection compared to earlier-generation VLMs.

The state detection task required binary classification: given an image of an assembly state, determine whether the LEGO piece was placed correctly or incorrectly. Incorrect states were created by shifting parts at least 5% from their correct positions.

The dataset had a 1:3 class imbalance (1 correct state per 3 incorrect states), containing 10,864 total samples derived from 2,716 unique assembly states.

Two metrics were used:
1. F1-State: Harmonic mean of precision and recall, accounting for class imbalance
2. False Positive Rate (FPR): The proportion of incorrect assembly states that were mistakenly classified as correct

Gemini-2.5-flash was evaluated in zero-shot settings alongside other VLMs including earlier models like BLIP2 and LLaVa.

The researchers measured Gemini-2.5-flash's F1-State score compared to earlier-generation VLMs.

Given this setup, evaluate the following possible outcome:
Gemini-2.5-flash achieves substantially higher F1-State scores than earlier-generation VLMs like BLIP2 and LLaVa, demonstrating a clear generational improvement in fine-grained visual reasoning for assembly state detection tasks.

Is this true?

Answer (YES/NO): NO